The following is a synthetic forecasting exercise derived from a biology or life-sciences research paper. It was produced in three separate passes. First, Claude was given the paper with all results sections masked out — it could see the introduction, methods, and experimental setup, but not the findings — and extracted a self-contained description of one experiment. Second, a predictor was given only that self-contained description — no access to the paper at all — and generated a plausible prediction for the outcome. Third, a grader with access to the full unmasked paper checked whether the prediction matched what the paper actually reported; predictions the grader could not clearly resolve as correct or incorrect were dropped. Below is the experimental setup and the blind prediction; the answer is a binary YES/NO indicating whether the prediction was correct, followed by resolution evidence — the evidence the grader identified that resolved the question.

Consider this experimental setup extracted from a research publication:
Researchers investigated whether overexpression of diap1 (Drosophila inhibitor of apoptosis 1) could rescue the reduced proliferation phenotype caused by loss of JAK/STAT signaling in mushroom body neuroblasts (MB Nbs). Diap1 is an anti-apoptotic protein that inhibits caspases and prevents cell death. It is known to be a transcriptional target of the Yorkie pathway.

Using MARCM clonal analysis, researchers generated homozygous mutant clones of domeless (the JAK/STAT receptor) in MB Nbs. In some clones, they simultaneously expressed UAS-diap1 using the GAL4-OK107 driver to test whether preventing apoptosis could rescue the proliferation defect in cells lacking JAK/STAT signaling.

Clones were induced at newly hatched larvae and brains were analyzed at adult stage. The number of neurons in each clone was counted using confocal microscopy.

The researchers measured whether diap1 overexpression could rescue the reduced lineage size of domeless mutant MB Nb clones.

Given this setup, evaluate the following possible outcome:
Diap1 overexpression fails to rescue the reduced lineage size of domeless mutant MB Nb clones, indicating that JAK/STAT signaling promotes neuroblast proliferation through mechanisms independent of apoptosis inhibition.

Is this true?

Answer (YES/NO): NO